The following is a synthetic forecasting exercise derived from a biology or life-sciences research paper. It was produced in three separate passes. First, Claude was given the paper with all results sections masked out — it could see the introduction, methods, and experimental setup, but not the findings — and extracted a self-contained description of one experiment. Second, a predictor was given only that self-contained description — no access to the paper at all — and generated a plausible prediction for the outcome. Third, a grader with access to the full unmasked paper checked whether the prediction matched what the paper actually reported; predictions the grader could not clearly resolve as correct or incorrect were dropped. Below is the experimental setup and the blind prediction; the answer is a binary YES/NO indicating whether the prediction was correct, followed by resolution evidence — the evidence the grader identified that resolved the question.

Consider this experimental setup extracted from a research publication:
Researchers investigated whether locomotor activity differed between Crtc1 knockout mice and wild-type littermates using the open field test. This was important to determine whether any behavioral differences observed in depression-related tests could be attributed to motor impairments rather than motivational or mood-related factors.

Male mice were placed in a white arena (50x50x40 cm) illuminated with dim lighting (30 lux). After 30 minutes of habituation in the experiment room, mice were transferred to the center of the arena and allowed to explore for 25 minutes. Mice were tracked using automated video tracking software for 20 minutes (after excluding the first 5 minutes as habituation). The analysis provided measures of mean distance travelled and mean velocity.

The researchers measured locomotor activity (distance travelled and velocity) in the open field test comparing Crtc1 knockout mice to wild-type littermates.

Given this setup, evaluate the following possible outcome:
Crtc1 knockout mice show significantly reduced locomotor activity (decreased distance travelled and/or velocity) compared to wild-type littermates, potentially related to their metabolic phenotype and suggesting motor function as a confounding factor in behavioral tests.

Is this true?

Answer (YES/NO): NO